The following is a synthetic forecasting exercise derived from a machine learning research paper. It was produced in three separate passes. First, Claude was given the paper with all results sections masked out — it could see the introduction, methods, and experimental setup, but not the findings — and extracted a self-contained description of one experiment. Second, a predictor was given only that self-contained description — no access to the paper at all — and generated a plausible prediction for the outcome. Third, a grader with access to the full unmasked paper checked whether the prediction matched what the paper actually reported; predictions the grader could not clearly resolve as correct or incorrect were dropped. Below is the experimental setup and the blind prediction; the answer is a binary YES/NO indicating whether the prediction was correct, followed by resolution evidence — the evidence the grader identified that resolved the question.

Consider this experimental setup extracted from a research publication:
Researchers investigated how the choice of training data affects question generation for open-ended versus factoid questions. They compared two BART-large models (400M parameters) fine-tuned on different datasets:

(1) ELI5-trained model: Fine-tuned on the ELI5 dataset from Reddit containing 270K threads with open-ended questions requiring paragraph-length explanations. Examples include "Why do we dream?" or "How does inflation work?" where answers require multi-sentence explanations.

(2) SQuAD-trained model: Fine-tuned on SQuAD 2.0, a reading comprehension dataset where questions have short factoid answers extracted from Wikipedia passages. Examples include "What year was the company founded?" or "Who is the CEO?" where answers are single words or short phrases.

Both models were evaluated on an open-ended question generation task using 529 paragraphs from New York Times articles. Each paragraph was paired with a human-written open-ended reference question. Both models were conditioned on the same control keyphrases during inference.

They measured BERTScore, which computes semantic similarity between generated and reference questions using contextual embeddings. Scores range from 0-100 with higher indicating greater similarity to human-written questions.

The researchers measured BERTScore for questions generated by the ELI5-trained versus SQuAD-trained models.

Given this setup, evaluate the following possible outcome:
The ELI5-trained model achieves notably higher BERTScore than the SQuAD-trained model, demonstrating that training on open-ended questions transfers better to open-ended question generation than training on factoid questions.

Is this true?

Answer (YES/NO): YES